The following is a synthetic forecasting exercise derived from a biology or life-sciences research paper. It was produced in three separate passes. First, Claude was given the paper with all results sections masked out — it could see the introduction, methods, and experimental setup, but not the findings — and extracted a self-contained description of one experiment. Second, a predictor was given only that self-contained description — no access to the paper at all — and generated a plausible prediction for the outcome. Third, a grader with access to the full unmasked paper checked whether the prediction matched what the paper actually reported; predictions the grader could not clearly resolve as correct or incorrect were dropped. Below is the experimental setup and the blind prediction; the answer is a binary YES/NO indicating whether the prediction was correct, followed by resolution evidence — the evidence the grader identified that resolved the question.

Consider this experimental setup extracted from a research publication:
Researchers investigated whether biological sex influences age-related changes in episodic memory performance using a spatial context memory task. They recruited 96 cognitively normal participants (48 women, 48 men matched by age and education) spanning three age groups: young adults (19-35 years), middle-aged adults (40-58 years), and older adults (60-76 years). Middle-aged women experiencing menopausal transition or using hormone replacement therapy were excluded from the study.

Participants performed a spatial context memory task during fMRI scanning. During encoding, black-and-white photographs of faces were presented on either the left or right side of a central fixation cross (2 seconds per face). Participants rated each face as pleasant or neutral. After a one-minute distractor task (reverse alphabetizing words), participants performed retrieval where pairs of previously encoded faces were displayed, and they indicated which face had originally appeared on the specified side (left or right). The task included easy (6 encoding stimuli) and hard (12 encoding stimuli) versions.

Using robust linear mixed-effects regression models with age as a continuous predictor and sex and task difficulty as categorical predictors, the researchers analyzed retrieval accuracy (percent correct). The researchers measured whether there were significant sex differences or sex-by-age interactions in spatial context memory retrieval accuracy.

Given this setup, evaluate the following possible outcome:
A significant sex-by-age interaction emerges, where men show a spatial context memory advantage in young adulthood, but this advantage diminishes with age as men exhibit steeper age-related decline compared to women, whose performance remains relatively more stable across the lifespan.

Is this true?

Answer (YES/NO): NO